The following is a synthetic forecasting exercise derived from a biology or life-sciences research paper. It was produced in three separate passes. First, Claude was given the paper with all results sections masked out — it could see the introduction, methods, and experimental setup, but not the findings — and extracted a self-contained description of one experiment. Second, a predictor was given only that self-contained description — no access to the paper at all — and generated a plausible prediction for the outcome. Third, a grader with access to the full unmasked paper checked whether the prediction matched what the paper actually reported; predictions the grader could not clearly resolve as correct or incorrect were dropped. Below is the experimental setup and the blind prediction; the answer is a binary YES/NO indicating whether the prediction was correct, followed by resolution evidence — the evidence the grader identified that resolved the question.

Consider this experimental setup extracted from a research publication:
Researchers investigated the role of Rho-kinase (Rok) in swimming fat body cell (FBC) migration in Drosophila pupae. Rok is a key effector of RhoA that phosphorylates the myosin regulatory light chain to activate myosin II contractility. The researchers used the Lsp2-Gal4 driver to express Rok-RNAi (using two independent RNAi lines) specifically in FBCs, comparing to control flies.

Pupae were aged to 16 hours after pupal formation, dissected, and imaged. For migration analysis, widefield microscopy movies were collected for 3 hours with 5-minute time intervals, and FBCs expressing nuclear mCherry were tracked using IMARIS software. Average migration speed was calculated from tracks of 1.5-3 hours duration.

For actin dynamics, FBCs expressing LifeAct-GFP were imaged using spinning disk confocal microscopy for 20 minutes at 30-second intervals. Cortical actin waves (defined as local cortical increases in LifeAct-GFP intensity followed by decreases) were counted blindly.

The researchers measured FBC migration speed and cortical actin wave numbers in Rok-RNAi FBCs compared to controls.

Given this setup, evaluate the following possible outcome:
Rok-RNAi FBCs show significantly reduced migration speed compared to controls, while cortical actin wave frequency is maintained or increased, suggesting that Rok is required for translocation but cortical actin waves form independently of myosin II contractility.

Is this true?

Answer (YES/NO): YES